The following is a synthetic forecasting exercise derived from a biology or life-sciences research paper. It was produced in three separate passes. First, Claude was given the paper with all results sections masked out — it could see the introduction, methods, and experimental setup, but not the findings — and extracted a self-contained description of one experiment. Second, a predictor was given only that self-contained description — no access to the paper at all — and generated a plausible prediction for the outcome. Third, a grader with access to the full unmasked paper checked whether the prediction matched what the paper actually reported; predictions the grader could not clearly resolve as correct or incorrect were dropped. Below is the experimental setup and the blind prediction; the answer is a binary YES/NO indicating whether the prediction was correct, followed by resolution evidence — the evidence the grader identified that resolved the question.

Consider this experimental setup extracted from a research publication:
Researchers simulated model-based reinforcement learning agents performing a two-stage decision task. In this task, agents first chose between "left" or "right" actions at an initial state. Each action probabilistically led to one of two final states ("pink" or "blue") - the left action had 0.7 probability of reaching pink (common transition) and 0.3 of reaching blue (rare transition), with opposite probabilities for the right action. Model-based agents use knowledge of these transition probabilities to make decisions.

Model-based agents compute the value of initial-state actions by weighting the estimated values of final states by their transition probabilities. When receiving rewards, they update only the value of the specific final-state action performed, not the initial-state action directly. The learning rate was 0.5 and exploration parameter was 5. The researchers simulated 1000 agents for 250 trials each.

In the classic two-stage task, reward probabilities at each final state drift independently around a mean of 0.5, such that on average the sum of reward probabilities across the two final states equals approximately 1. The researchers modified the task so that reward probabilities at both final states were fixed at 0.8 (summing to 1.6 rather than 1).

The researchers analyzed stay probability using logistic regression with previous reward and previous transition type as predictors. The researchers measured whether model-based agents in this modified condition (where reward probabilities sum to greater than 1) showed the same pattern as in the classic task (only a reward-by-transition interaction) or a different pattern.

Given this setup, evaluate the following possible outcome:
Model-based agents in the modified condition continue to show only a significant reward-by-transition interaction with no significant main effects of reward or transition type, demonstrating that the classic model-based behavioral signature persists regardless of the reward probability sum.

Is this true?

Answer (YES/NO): NO